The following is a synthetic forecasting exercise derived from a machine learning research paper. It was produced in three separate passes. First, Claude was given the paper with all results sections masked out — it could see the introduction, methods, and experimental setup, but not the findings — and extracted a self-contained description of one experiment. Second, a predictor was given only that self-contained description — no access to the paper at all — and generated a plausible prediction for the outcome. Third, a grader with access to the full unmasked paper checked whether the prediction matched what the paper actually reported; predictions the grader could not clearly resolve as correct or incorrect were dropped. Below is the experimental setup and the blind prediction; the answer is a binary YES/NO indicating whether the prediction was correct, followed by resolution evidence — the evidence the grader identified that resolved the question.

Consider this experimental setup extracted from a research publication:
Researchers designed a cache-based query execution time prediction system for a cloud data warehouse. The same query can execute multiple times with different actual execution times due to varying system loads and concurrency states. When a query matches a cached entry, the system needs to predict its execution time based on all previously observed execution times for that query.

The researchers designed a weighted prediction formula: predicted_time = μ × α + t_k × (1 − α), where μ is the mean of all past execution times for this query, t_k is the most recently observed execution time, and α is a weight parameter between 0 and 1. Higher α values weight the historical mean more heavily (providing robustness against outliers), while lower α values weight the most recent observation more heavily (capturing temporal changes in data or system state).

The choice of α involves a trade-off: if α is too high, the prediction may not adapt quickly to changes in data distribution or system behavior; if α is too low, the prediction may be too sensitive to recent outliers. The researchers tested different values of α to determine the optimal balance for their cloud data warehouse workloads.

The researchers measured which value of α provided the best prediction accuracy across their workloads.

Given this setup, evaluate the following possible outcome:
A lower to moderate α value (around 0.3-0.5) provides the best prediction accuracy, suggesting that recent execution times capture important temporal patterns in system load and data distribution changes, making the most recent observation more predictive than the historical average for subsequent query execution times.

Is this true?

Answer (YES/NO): NO